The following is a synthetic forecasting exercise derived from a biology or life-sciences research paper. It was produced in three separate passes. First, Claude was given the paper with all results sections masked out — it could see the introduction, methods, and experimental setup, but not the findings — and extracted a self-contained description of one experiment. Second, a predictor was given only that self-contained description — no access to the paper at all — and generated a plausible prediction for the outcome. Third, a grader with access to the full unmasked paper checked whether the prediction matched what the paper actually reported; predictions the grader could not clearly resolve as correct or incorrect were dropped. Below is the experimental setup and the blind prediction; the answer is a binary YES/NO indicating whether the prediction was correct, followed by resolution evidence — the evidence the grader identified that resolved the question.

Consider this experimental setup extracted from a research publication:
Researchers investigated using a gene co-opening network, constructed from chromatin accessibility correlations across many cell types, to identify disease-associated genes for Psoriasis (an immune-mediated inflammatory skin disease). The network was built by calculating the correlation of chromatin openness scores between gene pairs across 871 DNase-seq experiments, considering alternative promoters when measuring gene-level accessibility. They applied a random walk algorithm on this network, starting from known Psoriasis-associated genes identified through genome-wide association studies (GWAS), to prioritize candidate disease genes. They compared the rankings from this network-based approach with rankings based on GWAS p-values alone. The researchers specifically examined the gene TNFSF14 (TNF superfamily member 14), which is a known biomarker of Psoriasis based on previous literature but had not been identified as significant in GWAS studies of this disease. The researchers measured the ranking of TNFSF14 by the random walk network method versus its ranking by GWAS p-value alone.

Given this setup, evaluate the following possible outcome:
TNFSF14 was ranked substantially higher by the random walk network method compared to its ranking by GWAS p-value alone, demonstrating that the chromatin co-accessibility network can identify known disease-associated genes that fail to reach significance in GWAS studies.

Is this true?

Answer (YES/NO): YES